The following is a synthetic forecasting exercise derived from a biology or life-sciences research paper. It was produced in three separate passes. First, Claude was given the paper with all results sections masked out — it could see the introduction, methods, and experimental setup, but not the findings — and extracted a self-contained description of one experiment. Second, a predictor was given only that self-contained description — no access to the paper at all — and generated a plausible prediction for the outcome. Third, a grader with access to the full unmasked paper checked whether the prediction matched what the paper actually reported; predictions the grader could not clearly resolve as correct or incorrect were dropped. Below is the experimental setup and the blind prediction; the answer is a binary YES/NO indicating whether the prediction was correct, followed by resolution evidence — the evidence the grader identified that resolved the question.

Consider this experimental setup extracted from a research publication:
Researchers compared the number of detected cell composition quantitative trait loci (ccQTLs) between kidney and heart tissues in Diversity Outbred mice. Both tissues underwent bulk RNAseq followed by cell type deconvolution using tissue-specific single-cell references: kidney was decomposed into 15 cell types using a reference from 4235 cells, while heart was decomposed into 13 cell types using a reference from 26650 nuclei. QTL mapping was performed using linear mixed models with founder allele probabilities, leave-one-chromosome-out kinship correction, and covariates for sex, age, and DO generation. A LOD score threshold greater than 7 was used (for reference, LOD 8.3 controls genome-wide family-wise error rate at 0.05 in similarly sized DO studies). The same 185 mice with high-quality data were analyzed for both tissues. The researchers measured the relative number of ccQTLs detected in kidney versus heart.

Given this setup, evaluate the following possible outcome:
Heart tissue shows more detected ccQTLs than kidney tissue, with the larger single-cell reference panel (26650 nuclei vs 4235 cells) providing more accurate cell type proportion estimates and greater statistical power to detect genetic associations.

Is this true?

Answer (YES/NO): NO